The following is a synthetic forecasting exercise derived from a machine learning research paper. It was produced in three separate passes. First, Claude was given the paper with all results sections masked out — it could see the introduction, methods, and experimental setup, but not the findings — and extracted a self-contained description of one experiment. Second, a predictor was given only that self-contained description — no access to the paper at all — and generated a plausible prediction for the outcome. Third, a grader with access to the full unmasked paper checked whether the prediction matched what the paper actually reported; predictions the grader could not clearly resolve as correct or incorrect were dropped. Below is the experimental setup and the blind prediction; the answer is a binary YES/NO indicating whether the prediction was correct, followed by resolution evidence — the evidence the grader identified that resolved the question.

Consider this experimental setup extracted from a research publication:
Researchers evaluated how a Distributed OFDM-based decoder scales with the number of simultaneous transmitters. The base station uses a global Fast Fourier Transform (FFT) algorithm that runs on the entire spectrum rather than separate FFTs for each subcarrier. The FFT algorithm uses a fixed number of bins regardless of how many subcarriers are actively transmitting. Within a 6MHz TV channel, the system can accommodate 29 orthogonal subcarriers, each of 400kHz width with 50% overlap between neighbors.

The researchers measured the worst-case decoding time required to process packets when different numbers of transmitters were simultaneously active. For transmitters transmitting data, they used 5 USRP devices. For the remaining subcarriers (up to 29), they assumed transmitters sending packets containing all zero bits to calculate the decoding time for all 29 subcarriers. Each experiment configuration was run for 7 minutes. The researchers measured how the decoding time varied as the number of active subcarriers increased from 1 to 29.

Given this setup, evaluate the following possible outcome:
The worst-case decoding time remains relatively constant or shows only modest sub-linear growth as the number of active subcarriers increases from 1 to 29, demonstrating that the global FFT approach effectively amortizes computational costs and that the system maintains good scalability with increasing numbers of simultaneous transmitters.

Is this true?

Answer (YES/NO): YES